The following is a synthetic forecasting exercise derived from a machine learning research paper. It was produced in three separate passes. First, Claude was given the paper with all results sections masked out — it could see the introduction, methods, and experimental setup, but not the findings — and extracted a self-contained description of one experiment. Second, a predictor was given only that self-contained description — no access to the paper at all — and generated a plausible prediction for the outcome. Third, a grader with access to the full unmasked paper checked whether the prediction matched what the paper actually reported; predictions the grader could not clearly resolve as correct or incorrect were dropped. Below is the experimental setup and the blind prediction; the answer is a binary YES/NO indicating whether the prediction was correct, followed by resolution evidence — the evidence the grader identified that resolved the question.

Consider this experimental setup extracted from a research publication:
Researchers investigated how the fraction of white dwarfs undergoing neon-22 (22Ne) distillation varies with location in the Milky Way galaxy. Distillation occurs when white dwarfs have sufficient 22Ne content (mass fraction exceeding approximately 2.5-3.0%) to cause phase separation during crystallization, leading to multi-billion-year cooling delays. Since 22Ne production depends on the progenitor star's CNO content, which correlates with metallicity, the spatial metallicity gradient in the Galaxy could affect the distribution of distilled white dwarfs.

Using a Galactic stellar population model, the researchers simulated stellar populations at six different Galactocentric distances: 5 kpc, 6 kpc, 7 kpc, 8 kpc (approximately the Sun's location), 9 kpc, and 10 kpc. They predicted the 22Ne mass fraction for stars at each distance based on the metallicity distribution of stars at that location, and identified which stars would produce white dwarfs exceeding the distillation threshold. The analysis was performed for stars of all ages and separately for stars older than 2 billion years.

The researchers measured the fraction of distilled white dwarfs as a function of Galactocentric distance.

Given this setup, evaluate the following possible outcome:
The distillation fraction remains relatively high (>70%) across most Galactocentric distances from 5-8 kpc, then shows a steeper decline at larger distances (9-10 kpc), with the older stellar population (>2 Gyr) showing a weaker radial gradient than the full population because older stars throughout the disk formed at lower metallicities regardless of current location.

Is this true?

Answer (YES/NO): NO